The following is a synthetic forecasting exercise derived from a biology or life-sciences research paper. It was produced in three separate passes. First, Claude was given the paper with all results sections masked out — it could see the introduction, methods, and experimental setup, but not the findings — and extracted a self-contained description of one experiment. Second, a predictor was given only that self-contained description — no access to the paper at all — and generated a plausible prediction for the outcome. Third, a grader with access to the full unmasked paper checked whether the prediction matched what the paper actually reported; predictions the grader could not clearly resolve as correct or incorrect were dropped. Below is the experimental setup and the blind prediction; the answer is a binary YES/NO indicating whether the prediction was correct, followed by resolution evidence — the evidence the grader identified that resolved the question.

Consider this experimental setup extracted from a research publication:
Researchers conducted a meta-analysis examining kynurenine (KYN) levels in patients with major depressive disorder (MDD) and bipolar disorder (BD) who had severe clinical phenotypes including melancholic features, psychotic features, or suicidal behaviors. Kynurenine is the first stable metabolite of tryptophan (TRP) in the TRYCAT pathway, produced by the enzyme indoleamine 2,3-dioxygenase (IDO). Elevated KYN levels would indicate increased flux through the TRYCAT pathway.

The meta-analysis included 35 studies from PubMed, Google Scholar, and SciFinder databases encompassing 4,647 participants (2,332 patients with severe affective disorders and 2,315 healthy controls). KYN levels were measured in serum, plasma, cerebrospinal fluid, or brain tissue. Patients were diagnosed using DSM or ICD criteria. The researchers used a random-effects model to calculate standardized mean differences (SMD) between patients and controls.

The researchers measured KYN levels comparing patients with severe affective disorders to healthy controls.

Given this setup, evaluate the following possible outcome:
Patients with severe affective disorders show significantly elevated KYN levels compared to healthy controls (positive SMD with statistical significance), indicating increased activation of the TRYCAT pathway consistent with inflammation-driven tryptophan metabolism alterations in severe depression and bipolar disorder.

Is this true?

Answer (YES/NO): NO